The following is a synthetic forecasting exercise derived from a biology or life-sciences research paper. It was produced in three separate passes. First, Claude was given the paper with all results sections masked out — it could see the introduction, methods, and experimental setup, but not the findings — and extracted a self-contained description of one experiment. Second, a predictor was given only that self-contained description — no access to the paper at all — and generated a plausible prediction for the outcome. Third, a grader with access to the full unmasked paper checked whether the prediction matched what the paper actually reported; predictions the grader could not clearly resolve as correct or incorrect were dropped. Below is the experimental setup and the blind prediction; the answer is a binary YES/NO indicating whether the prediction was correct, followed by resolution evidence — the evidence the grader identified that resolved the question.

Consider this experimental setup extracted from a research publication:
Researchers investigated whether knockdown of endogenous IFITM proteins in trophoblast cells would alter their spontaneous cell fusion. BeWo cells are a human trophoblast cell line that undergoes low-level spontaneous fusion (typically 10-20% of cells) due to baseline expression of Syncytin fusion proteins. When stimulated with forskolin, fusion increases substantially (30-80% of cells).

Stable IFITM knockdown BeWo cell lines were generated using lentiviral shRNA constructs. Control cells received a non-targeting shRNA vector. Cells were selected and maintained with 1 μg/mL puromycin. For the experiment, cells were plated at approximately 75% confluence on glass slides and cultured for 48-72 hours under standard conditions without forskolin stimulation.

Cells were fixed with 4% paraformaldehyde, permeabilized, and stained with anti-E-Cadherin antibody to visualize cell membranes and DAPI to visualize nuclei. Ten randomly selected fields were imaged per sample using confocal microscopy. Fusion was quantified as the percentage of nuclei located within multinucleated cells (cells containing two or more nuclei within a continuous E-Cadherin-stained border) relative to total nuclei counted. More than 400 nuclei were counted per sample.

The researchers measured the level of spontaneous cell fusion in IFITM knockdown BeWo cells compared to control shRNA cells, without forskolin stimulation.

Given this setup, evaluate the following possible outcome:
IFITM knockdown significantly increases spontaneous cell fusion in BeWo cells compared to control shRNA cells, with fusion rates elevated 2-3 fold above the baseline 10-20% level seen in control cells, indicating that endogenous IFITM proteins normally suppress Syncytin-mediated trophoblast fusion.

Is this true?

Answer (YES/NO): YES